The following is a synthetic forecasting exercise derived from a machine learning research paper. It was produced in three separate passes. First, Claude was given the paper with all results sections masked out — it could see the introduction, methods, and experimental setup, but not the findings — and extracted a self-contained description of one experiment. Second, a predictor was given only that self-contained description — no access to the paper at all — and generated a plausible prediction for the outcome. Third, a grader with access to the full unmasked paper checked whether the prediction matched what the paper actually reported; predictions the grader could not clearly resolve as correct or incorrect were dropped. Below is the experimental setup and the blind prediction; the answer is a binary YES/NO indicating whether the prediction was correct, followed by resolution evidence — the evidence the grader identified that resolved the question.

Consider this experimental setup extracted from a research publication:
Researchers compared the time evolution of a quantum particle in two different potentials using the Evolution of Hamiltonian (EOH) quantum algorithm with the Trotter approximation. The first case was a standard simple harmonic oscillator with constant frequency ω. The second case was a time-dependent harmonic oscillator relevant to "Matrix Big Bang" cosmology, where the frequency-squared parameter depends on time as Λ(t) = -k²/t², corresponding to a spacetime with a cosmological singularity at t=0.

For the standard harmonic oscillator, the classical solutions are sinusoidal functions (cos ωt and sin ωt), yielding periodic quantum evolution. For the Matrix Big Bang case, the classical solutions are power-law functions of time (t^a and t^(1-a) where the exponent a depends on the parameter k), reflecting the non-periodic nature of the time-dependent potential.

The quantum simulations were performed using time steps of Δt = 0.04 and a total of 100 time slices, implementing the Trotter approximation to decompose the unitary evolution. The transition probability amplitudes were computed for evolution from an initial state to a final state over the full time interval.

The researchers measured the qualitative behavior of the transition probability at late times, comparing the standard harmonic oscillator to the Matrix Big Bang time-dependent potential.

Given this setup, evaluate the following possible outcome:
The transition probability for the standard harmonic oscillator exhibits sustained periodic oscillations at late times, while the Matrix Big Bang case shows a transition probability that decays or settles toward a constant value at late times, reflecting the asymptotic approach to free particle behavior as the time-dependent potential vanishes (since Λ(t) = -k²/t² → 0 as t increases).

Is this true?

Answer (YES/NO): NO